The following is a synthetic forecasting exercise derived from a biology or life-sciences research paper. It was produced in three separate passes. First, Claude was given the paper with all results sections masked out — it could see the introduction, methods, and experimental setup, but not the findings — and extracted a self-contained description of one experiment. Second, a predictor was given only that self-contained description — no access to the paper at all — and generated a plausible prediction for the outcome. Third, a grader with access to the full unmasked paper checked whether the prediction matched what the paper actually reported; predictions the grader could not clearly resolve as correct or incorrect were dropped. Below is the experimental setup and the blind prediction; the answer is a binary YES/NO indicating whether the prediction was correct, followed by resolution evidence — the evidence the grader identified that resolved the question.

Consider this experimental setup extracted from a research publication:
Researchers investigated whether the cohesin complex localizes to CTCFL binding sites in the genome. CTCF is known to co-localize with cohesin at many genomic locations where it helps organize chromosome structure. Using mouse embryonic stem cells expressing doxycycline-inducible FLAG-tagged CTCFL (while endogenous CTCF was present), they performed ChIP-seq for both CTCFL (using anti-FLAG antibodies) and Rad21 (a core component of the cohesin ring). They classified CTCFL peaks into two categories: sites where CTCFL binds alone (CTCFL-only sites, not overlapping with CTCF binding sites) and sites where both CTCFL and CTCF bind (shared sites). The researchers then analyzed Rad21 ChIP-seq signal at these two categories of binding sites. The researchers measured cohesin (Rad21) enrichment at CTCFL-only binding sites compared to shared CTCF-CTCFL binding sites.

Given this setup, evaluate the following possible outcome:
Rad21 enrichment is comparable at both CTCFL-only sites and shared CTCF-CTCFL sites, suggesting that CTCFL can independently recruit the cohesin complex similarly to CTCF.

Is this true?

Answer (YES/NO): NO